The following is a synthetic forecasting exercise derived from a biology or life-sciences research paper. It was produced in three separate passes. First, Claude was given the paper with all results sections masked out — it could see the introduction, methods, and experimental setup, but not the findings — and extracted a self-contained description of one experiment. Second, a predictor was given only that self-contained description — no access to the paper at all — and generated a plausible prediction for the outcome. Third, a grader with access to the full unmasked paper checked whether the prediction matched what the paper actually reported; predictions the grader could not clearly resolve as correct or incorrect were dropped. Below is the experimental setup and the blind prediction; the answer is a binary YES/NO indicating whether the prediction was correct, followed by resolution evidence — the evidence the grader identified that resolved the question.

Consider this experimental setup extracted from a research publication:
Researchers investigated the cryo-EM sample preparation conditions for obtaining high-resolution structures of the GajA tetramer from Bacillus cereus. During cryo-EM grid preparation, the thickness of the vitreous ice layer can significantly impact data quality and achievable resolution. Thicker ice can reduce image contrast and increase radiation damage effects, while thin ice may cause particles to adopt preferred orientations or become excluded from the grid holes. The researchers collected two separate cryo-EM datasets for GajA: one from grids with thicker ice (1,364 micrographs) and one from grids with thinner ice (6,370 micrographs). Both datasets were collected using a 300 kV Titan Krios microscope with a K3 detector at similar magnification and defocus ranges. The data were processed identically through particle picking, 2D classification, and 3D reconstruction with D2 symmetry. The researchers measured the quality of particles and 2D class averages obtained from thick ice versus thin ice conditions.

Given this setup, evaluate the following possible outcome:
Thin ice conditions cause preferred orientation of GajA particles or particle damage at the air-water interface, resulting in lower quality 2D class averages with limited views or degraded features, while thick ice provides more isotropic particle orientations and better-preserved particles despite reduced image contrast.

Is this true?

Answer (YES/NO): YES